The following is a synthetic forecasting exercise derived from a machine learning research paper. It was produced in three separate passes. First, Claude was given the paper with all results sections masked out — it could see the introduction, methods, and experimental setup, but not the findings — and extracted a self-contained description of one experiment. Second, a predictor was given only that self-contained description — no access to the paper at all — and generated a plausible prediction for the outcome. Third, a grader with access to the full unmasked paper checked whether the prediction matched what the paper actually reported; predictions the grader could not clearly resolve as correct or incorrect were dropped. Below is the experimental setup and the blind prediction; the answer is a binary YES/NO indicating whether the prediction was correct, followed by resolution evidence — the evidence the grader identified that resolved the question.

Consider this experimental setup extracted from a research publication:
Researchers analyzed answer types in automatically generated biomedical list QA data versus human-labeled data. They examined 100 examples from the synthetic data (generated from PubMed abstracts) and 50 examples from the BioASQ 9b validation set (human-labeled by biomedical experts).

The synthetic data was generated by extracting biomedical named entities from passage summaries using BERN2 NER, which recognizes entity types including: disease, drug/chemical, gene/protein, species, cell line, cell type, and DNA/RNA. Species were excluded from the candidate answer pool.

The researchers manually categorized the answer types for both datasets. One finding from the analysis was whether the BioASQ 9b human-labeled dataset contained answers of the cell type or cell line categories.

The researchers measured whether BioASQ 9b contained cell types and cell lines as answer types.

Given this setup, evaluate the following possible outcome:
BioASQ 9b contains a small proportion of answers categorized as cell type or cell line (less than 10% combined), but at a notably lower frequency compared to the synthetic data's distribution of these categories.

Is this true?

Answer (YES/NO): NO